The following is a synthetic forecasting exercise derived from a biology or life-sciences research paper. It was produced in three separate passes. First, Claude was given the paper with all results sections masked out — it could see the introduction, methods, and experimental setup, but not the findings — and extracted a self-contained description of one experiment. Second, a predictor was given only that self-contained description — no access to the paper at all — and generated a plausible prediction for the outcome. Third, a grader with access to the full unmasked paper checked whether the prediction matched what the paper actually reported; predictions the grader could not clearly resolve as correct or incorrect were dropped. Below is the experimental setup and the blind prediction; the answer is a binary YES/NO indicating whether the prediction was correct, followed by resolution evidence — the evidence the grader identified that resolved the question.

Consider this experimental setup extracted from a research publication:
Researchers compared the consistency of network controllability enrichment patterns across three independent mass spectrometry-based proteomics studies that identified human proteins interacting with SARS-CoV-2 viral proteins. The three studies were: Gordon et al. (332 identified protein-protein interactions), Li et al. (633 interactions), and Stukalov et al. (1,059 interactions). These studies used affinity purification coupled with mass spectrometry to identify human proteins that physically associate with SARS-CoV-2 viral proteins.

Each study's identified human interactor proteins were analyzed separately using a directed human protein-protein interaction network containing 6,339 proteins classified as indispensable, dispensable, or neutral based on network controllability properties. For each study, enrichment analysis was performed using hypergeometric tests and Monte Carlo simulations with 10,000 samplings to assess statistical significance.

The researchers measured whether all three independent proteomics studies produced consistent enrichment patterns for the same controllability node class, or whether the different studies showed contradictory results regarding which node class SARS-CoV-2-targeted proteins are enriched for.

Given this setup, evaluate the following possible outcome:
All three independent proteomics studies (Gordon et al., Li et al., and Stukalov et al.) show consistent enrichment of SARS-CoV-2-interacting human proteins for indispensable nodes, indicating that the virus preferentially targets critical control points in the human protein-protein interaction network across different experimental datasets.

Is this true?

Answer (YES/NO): NO